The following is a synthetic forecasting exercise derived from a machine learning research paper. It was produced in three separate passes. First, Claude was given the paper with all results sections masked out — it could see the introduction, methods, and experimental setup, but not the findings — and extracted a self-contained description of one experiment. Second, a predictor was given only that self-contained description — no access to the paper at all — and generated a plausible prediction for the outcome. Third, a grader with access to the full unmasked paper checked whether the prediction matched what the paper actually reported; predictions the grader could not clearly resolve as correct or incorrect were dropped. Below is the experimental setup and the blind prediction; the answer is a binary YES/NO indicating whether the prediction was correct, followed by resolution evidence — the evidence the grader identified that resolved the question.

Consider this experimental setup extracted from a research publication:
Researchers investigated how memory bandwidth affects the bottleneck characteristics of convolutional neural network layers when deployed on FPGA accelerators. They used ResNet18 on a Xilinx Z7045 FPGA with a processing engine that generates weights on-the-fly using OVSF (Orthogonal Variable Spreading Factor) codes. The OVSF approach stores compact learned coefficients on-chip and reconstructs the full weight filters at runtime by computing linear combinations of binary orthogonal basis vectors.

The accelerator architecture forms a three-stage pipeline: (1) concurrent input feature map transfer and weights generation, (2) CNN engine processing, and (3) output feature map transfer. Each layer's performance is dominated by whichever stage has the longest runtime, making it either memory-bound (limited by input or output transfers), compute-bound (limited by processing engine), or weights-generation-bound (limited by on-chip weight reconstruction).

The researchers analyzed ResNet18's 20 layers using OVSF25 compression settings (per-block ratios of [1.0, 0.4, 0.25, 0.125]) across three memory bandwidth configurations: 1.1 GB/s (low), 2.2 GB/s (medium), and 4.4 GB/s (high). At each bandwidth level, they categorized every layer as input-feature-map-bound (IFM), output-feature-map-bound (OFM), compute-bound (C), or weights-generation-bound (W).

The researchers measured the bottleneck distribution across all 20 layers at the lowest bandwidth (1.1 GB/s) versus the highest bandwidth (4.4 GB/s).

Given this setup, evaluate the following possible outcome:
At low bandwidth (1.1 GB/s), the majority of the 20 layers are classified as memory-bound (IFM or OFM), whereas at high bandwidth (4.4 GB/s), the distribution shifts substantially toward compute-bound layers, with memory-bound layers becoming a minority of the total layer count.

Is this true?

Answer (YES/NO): YES